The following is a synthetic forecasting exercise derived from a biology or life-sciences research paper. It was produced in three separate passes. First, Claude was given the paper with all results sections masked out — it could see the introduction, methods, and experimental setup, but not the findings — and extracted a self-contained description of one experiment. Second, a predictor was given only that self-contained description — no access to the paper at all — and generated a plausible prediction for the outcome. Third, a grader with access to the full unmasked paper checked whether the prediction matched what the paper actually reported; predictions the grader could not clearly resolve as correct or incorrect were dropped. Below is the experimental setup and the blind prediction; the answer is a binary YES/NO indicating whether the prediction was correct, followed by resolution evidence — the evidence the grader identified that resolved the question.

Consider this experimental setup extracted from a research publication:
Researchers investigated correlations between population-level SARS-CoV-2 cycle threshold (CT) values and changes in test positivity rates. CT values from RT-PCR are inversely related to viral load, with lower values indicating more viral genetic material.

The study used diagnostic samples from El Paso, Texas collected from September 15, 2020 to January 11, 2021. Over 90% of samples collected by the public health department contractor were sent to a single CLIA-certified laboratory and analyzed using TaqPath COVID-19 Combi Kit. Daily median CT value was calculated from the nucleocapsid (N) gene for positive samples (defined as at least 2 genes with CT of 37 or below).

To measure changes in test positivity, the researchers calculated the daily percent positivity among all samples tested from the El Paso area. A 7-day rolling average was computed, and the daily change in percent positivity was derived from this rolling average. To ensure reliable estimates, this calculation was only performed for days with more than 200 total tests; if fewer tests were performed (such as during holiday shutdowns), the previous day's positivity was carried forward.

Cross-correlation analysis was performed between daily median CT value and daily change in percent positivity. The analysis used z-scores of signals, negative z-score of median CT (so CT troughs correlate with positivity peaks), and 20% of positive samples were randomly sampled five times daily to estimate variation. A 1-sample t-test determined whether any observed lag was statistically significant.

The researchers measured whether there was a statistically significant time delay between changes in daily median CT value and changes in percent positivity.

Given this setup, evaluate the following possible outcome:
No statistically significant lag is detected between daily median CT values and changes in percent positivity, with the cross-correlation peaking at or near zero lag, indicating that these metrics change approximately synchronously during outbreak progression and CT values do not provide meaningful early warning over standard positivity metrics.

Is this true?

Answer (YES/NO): YES